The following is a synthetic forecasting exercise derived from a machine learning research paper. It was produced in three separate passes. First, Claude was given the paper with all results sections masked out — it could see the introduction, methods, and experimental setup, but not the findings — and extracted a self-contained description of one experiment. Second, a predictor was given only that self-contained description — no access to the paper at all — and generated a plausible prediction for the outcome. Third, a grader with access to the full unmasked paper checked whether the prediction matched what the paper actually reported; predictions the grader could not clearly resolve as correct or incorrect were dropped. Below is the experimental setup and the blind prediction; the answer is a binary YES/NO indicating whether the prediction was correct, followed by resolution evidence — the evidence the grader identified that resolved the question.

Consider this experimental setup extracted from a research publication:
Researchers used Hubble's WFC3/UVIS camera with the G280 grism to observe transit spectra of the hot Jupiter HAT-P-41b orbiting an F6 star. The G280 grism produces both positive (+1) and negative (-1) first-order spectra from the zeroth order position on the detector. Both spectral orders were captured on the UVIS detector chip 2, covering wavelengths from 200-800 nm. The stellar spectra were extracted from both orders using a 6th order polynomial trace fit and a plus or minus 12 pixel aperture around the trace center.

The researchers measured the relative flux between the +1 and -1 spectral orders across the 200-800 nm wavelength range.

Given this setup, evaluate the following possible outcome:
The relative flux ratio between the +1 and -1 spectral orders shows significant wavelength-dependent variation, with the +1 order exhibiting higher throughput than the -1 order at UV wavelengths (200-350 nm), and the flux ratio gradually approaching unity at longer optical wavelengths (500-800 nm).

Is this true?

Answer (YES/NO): NO